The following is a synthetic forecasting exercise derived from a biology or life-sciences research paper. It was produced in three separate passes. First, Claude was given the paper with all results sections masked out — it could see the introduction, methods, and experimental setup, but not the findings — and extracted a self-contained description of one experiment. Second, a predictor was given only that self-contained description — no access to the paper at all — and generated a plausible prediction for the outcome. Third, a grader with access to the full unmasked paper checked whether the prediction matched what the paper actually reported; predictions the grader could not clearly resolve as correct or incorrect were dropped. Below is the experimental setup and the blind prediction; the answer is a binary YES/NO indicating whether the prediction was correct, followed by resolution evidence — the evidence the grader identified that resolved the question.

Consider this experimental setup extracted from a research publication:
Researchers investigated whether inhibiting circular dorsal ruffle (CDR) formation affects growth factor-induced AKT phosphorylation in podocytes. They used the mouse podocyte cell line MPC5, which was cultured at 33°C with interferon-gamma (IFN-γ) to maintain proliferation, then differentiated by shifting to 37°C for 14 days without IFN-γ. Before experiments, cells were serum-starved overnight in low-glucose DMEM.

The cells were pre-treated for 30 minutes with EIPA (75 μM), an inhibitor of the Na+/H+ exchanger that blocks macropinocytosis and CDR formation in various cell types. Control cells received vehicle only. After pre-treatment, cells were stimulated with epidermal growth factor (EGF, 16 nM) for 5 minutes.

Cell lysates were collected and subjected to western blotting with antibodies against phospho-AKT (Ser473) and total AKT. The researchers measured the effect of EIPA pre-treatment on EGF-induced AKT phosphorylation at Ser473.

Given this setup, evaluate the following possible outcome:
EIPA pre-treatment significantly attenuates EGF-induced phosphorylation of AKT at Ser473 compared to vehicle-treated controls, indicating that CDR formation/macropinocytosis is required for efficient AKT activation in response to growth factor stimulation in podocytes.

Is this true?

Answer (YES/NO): YES